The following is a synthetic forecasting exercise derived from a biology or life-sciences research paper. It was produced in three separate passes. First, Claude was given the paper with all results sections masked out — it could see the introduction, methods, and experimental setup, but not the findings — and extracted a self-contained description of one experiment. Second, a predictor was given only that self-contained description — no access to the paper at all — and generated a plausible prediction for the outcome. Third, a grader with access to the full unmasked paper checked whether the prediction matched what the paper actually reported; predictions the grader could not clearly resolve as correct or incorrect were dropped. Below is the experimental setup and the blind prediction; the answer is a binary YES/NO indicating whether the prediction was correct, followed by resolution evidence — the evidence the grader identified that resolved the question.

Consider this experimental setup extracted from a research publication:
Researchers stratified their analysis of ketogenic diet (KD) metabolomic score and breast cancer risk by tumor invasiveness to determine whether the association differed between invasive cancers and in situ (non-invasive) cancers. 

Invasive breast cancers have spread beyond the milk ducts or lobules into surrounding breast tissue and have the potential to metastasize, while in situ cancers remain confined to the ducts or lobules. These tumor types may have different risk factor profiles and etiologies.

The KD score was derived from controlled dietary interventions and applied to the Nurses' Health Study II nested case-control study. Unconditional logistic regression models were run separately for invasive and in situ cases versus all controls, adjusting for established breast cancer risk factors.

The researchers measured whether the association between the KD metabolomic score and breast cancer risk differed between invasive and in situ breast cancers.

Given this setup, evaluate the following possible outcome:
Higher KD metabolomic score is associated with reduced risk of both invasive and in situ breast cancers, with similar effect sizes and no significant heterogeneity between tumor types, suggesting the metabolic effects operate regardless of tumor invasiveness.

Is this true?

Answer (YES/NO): NO